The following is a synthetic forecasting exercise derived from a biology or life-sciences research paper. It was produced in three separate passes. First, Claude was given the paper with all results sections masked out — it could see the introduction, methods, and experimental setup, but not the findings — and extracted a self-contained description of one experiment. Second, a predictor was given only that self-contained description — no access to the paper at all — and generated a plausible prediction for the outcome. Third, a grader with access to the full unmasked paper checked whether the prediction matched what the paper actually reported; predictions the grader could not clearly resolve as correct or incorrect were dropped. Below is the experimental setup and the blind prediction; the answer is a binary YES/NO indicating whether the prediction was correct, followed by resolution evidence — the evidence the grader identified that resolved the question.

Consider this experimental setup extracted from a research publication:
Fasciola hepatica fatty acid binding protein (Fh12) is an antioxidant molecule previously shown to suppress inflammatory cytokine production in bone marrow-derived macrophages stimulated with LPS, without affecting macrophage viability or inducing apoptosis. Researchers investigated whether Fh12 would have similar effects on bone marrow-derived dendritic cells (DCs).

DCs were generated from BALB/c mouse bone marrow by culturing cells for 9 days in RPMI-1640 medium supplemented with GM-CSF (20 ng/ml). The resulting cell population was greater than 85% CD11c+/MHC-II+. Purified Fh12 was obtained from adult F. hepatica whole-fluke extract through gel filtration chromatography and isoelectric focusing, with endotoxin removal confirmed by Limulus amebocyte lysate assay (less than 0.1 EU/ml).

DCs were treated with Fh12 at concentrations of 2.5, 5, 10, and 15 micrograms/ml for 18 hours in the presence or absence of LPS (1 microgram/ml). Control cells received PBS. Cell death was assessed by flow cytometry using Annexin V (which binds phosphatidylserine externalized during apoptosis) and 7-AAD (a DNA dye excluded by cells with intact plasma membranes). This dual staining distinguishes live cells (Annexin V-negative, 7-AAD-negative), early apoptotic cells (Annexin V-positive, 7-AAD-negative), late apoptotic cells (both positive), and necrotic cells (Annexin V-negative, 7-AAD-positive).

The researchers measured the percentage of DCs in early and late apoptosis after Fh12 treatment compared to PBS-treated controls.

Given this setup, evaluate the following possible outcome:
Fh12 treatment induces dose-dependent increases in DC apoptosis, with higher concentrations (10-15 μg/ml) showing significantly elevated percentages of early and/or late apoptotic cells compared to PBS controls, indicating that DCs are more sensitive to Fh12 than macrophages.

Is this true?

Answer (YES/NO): YES